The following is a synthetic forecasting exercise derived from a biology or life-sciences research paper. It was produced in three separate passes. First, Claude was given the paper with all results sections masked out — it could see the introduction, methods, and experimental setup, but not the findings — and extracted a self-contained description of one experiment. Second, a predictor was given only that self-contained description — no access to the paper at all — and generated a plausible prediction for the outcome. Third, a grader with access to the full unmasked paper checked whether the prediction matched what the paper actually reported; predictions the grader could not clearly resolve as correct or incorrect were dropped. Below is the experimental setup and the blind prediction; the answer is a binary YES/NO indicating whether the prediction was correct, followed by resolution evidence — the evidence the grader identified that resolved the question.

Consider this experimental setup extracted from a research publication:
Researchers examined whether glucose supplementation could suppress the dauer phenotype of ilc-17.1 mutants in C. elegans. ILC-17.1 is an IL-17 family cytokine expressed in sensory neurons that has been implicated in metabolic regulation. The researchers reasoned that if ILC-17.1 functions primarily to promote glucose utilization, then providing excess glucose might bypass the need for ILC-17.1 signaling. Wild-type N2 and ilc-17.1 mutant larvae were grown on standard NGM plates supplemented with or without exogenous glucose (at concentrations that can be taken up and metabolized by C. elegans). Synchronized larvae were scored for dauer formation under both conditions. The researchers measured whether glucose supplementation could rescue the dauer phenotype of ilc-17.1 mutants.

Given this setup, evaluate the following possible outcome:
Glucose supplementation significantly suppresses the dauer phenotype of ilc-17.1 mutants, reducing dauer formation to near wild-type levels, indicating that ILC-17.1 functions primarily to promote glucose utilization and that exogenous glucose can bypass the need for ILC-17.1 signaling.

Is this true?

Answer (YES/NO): NO